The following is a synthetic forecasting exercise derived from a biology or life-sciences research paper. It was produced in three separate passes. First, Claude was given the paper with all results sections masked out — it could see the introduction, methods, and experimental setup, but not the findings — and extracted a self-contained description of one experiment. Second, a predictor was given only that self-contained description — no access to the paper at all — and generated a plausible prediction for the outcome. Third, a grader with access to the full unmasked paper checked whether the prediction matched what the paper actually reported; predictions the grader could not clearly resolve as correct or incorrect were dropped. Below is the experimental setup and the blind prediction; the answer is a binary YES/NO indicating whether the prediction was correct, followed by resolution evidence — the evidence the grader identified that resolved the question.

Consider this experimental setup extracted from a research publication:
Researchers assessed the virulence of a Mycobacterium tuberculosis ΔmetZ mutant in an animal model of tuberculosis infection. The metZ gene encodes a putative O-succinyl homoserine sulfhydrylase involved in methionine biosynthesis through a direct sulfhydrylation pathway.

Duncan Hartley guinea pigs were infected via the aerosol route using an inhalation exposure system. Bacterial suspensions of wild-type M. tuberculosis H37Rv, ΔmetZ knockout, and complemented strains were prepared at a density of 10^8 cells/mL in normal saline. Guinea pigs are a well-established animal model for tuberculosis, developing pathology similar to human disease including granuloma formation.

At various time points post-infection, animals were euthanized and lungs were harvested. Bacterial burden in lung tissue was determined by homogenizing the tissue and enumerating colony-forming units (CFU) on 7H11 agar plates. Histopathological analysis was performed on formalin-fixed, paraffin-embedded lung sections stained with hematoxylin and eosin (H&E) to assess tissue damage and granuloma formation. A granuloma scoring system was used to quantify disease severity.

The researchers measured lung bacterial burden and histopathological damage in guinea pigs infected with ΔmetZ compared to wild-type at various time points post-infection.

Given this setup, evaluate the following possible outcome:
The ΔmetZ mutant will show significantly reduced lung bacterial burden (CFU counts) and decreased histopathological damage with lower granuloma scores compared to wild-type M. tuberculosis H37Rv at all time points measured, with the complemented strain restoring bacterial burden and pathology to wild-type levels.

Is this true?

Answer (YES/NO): NO